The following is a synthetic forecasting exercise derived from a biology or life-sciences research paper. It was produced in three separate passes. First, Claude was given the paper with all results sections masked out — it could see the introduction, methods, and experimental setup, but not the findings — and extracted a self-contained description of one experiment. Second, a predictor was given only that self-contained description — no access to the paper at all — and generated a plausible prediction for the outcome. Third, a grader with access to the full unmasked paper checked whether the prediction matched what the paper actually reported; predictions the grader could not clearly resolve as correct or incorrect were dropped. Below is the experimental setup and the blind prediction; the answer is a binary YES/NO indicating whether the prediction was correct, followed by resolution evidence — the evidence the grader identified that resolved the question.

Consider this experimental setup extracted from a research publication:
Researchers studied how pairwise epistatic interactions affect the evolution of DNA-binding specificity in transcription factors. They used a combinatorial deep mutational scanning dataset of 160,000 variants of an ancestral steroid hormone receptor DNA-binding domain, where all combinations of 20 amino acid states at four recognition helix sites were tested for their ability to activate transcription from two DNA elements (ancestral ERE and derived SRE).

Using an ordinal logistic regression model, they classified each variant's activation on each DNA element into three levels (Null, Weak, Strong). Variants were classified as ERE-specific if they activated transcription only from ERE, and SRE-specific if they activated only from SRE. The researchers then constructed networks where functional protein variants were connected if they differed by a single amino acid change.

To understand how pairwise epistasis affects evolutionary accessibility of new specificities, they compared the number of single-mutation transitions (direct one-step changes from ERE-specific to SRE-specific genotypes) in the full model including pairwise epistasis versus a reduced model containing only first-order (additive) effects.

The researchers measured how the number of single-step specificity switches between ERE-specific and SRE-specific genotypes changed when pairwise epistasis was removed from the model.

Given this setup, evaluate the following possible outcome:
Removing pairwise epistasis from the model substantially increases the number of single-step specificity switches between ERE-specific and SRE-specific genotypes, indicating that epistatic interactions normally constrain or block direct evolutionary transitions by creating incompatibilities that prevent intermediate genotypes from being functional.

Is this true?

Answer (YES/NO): NO